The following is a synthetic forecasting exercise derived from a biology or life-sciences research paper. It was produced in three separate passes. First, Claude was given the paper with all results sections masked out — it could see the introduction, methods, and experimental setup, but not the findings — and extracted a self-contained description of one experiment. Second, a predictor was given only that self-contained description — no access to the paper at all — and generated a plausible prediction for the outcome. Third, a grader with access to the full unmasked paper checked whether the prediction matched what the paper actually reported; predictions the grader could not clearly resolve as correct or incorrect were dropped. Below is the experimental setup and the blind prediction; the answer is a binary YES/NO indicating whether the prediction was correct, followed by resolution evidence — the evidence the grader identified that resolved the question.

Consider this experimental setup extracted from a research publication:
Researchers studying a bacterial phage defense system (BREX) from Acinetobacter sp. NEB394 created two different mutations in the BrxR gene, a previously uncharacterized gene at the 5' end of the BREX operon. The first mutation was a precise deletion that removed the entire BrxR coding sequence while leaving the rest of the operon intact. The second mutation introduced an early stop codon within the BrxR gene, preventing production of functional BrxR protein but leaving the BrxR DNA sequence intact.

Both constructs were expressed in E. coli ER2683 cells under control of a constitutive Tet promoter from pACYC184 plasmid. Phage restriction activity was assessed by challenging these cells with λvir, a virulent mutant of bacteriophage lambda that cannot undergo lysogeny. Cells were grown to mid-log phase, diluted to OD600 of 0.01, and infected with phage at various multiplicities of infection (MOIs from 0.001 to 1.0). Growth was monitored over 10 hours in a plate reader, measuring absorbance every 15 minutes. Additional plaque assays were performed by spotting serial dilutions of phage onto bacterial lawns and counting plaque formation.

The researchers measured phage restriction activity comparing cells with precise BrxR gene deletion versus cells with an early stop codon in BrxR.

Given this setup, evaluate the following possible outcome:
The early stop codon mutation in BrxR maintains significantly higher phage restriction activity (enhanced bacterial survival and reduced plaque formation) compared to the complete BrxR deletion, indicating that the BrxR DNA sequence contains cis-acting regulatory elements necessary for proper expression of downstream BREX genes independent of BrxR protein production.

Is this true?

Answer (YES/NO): YES